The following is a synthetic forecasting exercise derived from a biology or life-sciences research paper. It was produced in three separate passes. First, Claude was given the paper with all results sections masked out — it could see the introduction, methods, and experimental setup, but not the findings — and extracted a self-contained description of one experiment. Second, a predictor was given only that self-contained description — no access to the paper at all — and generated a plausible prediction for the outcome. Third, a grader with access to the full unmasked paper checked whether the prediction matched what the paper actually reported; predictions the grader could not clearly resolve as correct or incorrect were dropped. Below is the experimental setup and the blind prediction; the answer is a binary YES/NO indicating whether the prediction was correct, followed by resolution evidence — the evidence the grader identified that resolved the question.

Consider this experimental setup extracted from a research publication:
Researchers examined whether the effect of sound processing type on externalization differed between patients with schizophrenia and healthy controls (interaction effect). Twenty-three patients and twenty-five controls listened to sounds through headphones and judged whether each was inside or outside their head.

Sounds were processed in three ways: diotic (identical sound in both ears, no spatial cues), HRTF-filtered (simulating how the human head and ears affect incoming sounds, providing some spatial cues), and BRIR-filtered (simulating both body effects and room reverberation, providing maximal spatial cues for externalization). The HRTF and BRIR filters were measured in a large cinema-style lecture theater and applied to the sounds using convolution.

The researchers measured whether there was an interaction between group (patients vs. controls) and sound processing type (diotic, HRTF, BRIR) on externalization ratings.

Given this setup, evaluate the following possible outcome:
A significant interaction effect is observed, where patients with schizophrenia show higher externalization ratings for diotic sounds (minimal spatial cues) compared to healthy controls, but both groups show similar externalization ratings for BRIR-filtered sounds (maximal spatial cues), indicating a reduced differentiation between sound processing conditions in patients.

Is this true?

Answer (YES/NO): NO